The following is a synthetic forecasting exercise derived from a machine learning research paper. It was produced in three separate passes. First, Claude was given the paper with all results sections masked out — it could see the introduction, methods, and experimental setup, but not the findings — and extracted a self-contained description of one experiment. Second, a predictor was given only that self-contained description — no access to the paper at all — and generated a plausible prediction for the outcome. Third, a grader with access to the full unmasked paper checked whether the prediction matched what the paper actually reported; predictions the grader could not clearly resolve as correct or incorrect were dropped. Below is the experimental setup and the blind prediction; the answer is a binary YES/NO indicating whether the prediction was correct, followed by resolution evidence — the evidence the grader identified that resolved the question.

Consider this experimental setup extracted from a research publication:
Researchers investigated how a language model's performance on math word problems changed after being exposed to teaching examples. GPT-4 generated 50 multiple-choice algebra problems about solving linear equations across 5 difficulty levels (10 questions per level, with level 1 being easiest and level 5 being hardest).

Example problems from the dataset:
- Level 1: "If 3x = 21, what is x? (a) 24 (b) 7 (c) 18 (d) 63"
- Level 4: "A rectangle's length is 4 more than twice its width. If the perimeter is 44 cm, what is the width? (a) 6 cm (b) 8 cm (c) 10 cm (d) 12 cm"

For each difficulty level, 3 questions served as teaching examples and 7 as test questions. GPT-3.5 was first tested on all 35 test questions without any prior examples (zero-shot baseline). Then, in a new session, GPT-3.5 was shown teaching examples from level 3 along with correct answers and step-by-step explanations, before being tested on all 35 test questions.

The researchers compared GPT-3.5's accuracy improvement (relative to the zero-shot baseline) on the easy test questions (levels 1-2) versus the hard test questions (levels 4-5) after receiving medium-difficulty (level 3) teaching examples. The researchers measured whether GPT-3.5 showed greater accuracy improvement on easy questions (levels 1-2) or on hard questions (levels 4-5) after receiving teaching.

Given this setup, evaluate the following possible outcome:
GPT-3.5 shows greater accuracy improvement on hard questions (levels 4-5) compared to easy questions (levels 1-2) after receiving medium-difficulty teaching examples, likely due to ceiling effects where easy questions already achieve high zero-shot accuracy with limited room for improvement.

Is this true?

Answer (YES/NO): NO